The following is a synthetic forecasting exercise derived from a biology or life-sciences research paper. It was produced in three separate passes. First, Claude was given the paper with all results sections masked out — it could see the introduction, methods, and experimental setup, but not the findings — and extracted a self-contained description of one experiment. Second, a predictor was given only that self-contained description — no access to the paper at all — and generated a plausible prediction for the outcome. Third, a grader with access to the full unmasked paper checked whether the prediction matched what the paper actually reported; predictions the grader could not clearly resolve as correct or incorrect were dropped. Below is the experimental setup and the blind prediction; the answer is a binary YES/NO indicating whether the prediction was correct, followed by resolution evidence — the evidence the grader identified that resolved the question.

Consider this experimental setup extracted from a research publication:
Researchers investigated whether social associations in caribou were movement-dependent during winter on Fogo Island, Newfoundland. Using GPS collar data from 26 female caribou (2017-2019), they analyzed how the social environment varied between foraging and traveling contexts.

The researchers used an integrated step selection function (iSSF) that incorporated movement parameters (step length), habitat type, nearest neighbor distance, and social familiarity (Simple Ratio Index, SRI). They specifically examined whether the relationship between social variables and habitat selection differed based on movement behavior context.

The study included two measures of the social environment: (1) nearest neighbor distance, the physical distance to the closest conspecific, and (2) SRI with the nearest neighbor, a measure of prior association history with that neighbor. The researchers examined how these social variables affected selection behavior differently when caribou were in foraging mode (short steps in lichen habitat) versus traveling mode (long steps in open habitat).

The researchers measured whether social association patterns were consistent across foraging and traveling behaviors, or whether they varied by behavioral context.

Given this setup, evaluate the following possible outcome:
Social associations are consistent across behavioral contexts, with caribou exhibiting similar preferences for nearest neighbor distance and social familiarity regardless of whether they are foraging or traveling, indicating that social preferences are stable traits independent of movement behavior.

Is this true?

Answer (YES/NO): NO